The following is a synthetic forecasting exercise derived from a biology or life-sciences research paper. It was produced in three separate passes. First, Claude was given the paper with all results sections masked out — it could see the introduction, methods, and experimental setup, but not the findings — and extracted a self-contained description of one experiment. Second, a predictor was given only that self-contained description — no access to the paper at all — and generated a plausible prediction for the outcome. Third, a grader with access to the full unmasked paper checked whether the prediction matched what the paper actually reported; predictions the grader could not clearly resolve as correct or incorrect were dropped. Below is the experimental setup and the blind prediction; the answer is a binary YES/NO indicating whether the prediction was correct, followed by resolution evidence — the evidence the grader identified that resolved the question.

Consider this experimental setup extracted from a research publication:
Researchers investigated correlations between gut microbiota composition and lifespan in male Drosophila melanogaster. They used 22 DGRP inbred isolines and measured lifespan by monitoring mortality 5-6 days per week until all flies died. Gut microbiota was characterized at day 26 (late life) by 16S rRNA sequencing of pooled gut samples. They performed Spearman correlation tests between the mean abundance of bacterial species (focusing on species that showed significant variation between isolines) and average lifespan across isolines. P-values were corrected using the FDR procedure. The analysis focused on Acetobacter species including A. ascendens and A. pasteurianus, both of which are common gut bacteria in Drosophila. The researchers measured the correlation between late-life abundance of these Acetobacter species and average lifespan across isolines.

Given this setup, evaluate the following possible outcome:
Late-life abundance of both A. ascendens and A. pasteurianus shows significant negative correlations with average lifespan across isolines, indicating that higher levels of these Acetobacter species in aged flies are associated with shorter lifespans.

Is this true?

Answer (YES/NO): YES